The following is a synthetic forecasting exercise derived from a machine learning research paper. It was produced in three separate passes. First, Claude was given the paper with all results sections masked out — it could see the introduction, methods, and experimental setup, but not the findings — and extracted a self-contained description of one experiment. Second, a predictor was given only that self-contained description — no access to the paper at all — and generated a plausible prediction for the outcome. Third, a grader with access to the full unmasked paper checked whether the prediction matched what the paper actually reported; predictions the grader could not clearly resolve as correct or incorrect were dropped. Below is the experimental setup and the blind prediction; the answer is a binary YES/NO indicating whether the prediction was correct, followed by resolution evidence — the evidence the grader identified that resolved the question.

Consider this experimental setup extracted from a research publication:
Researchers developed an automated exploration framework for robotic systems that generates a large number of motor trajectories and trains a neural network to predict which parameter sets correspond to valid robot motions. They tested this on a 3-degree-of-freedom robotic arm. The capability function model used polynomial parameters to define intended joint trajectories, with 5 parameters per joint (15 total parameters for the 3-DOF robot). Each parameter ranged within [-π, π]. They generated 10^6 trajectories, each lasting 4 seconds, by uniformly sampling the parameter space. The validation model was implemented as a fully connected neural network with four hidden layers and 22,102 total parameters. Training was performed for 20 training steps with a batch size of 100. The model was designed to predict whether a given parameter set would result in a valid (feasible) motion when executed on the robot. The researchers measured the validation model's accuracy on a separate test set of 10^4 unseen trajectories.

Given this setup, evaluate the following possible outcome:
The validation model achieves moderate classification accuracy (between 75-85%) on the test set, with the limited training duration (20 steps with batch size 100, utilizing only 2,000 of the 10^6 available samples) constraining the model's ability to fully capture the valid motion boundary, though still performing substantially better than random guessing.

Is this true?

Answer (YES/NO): NO